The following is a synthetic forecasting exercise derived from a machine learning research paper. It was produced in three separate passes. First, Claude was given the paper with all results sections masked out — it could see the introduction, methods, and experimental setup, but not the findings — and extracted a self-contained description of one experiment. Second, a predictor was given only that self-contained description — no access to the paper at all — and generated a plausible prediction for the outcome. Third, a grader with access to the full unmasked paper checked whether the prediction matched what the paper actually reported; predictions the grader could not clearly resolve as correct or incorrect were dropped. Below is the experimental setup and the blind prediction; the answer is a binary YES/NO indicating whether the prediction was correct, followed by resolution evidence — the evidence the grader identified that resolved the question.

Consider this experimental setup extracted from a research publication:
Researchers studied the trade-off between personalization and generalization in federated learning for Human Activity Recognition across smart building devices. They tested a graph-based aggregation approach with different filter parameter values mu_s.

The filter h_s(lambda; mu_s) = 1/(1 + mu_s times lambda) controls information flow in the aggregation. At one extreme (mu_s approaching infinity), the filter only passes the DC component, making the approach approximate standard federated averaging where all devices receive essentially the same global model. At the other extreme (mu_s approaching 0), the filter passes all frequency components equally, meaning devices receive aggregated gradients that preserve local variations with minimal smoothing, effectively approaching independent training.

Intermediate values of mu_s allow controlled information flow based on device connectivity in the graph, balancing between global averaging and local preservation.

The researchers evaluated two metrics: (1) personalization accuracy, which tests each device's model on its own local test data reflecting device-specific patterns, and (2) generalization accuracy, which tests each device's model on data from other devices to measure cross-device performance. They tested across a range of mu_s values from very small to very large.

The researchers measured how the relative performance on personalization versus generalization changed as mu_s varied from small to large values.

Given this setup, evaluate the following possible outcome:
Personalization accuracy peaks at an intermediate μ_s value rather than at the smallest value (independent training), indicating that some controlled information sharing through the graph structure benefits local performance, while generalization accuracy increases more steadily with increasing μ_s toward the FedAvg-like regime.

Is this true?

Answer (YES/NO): NO